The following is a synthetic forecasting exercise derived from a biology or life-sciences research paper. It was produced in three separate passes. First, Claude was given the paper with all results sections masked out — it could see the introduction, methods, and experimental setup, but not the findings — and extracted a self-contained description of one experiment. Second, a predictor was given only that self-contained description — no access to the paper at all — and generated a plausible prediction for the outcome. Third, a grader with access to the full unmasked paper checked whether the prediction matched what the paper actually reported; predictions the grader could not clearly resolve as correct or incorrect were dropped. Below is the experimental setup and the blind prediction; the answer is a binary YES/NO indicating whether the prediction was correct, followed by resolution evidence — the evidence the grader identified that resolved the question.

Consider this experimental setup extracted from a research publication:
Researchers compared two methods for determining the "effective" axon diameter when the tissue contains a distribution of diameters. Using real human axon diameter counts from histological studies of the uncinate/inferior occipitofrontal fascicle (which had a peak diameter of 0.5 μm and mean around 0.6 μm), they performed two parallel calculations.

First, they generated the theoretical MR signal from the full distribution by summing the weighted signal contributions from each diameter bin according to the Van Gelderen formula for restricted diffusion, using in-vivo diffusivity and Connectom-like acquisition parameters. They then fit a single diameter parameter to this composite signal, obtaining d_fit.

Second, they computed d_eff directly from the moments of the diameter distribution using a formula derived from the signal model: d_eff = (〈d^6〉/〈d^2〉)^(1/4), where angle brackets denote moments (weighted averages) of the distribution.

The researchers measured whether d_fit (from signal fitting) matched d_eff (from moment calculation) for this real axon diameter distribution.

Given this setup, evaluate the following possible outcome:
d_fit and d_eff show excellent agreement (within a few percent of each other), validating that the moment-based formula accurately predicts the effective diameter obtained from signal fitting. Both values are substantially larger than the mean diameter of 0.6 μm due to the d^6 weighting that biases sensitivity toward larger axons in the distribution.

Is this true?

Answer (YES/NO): YES